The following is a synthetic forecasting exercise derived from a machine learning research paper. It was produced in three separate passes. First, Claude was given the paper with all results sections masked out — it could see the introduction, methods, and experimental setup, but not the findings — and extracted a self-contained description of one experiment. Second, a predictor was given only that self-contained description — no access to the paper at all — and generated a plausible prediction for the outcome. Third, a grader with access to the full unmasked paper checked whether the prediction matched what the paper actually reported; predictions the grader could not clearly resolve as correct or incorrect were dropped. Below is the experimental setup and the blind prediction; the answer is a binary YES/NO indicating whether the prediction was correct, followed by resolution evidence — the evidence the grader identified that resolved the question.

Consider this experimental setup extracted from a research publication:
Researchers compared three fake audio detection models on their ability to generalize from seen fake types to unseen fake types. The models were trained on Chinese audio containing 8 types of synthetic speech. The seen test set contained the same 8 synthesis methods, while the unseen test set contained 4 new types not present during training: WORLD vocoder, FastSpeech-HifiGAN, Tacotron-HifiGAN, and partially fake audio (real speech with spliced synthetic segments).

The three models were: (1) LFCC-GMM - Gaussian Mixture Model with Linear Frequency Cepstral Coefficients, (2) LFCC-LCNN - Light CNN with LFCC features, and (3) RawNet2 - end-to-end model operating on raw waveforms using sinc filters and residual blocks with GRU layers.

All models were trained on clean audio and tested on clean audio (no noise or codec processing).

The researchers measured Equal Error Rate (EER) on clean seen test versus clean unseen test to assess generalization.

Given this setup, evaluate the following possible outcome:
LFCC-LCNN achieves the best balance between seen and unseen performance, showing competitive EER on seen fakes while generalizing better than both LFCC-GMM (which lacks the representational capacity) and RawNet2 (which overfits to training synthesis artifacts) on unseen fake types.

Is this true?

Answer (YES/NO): YES